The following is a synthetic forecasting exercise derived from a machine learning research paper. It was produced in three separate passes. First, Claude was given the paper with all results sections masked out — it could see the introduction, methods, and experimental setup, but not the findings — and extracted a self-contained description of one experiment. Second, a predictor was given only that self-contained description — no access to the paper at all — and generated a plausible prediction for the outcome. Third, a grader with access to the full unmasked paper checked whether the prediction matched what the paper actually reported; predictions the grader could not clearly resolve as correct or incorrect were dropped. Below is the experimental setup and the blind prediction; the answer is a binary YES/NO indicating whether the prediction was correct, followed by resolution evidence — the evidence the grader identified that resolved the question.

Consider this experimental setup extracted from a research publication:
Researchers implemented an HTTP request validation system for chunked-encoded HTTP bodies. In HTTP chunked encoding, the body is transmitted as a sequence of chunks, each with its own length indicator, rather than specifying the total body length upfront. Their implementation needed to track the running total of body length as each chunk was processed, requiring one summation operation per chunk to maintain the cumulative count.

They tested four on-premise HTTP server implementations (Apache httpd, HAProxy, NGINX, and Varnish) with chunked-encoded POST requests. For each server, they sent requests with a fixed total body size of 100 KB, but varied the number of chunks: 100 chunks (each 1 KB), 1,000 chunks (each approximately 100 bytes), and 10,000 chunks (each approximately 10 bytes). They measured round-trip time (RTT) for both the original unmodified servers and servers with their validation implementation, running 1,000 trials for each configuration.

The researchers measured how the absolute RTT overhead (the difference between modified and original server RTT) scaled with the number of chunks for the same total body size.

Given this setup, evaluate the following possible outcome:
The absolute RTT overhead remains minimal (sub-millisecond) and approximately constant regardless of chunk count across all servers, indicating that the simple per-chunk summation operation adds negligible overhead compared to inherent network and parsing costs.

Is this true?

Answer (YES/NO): YES